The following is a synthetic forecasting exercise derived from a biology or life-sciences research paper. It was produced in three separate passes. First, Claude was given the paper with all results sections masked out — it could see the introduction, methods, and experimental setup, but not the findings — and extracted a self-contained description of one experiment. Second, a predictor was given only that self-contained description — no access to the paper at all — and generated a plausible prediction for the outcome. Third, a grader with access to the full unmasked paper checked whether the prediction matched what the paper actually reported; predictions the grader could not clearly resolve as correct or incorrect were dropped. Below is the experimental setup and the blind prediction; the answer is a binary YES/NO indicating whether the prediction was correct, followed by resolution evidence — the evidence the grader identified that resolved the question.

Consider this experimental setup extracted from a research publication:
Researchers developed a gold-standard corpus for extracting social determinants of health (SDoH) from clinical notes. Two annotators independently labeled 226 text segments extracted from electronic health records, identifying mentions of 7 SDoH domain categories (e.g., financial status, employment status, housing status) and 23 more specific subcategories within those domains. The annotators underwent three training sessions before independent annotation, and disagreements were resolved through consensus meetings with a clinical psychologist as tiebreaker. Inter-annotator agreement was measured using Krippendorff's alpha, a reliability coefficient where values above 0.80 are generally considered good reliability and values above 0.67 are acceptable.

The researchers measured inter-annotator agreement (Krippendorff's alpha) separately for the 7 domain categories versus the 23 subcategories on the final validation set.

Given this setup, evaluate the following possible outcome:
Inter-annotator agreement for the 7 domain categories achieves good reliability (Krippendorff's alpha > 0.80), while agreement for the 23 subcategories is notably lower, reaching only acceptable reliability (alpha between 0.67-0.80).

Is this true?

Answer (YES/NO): NO